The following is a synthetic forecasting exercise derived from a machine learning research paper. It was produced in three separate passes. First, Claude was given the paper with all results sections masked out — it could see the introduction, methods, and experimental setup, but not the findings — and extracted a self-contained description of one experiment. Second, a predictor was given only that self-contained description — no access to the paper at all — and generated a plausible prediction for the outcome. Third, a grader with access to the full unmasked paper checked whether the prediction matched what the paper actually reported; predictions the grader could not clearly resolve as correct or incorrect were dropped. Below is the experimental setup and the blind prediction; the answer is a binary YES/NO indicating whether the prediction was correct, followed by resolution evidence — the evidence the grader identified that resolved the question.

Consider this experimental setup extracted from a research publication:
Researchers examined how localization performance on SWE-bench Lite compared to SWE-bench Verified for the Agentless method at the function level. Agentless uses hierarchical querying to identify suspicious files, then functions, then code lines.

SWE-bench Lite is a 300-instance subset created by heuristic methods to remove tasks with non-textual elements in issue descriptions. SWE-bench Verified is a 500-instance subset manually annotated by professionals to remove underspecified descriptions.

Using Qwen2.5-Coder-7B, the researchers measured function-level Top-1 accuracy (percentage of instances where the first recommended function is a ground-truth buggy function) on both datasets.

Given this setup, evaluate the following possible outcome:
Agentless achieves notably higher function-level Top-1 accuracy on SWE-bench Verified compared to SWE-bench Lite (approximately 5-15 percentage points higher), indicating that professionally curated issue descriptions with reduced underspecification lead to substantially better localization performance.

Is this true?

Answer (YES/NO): YES